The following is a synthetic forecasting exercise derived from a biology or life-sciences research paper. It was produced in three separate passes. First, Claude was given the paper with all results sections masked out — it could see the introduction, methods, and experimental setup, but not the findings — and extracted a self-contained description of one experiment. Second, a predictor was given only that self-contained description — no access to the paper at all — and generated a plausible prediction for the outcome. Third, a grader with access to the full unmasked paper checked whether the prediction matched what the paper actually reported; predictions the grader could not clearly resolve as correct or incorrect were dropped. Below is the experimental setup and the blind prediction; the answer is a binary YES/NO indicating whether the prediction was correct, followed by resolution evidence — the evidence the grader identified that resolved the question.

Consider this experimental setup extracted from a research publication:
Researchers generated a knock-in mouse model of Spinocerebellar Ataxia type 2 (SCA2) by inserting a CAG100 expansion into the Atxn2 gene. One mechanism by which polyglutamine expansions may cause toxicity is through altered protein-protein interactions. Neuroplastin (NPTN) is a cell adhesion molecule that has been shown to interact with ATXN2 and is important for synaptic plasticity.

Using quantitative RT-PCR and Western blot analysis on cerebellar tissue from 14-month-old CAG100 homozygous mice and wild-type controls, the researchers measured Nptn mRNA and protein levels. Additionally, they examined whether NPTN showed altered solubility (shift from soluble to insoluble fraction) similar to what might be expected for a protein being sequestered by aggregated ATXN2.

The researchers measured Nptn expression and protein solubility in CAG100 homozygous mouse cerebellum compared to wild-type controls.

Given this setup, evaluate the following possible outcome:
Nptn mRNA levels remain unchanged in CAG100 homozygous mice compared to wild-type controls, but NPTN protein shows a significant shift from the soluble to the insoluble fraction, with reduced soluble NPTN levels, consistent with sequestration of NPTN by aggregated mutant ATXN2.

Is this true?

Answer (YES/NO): NO